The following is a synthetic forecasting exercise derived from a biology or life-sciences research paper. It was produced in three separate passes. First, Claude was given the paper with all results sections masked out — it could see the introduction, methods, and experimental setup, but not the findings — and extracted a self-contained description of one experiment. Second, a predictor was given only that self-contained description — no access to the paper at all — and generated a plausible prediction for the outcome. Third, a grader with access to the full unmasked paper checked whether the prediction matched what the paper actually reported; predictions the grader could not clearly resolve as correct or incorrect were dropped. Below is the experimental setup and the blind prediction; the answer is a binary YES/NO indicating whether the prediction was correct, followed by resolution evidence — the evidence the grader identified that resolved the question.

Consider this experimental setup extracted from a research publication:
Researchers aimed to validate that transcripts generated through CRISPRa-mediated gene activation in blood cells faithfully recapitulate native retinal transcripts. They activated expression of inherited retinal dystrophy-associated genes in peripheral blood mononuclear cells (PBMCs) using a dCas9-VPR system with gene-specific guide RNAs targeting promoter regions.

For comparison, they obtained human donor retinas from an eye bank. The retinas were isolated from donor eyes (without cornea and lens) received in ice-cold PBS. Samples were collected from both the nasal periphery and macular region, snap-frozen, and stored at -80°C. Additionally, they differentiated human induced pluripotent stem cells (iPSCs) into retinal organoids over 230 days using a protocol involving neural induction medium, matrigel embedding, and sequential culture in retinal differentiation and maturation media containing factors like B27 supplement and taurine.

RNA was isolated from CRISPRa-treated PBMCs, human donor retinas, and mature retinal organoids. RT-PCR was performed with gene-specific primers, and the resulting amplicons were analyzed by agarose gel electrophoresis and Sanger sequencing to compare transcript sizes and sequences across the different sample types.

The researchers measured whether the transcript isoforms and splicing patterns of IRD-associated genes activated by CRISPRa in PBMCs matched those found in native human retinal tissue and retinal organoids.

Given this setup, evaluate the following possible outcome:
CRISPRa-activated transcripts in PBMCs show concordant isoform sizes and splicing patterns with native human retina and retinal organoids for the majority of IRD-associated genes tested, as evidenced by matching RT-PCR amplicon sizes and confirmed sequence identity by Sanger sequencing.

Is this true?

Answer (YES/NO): YES